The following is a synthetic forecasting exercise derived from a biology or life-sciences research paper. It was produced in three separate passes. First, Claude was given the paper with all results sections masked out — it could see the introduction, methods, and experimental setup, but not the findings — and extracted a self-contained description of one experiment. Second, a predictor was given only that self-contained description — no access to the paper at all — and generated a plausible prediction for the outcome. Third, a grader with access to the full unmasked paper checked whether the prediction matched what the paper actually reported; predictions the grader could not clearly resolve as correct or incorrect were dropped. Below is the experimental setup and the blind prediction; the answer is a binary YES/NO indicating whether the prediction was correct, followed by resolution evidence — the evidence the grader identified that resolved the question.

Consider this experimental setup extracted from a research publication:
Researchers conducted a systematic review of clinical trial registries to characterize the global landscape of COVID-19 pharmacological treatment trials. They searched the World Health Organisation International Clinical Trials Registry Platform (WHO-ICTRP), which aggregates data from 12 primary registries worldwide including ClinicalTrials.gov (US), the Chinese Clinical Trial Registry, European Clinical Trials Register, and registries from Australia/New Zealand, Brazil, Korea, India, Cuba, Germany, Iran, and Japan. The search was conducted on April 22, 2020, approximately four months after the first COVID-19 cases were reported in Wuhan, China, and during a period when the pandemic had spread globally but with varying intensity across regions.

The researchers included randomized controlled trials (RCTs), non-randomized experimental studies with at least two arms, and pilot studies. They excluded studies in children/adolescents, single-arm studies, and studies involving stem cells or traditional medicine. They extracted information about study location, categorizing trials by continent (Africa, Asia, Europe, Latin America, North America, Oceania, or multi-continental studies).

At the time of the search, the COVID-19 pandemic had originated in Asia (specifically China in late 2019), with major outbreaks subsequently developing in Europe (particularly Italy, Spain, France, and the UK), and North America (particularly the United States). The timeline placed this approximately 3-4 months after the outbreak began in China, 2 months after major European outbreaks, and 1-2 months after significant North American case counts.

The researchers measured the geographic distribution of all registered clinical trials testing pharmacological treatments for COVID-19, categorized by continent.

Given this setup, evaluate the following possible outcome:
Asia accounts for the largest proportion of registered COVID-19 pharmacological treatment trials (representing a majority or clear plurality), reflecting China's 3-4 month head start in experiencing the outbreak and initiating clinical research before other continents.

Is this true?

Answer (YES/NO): YES